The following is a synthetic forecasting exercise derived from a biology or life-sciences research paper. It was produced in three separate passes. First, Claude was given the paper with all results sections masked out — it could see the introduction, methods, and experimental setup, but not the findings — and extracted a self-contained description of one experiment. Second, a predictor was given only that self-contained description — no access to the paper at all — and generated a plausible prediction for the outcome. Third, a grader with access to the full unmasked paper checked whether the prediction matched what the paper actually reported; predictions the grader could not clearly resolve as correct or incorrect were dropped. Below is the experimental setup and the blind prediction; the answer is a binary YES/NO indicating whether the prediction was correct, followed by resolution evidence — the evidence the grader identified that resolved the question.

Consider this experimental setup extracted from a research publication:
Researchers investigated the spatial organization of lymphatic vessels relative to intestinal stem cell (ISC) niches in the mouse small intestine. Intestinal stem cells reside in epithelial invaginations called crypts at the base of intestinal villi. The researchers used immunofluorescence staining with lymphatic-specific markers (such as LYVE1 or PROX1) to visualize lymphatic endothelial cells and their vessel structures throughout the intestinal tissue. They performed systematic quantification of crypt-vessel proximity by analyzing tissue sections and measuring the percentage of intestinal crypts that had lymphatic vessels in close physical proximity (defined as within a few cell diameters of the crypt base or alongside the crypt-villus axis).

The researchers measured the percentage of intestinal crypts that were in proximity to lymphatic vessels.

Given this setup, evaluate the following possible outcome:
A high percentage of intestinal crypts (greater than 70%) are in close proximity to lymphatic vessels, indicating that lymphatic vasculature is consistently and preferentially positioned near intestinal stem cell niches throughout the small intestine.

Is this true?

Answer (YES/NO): YES